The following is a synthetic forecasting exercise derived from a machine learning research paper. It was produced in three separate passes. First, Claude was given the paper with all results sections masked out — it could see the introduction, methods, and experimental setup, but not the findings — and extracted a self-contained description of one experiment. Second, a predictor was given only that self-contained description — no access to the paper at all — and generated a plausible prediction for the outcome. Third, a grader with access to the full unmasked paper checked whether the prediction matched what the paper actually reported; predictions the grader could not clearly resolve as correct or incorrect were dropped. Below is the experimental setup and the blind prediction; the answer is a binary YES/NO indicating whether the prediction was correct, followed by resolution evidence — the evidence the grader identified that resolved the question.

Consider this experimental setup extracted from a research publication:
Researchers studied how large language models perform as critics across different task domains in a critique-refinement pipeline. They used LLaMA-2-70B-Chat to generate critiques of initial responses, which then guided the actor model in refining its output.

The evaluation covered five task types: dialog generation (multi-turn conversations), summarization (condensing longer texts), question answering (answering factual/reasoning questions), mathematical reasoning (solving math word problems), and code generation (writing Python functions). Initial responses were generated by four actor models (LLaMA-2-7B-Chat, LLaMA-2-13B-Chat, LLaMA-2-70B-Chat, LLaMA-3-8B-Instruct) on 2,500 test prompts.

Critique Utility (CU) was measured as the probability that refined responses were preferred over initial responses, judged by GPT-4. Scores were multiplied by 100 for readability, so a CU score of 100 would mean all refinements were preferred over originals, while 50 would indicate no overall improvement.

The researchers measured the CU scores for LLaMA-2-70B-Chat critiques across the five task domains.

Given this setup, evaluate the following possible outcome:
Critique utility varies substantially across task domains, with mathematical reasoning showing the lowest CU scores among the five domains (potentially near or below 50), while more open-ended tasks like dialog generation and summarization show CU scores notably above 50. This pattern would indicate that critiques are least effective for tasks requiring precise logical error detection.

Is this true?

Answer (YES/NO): NO